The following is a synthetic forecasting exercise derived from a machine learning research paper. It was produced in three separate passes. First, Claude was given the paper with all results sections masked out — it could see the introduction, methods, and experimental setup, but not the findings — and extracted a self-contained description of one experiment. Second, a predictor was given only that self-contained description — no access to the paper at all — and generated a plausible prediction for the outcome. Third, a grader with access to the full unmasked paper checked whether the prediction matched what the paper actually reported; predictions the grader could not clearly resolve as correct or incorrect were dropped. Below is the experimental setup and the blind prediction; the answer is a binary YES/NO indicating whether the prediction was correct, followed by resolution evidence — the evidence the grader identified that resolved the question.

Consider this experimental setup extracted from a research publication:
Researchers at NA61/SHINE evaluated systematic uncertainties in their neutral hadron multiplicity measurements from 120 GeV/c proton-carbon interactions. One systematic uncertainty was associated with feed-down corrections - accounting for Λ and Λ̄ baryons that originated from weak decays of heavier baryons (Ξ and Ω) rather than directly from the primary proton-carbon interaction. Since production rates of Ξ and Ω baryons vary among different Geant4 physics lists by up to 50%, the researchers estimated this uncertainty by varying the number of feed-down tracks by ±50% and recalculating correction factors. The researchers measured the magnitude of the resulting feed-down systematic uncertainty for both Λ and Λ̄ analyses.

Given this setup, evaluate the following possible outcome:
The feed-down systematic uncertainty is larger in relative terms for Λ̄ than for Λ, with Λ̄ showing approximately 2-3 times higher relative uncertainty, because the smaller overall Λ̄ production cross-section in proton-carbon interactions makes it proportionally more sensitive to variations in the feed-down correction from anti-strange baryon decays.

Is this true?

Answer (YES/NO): NO